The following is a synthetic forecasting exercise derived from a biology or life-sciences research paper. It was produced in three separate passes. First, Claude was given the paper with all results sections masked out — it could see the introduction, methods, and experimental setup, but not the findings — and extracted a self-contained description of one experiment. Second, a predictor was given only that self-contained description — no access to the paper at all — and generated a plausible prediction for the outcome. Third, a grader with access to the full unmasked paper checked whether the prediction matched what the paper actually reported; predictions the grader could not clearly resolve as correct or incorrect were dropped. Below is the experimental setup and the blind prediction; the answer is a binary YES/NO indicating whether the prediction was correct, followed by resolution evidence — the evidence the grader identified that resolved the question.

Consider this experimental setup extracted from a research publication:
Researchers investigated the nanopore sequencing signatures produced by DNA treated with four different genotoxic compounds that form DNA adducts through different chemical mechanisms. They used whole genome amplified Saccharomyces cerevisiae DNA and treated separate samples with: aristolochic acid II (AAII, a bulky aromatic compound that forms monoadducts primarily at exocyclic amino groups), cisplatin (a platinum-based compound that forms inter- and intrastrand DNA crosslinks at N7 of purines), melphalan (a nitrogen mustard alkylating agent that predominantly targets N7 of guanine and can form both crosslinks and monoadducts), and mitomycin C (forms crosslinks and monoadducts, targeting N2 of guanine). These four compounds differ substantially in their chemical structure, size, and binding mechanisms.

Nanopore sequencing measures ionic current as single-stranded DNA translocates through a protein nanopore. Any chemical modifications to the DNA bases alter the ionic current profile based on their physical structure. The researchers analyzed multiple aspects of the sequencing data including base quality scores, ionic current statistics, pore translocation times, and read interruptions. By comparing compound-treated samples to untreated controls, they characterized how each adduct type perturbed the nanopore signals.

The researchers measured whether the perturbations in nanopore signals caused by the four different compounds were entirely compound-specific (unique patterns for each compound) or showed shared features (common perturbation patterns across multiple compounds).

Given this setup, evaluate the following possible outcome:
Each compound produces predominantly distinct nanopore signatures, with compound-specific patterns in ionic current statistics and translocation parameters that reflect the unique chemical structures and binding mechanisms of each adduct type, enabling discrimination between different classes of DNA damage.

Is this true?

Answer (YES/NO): NO